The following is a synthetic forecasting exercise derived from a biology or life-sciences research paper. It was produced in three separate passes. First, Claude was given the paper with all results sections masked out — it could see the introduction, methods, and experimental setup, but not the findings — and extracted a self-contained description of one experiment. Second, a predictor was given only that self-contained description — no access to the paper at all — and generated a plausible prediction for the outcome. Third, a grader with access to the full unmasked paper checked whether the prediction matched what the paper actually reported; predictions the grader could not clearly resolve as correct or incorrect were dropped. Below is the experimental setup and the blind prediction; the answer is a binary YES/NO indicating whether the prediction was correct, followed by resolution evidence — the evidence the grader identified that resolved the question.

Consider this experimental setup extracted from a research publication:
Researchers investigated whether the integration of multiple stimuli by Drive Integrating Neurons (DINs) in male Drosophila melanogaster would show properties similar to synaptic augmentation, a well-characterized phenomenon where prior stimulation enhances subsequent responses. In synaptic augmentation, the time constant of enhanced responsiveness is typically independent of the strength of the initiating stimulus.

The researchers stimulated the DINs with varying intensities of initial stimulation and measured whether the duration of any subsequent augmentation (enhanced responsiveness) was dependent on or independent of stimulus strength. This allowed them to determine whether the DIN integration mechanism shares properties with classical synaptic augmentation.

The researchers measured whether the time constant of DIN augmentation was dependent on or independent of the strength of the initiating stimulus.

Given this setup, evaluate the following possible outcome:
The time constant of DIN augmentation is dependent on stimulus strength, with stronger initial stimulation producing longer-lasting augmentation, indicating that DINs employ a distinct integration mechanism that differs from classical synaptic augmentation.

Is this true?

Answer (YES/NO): NO